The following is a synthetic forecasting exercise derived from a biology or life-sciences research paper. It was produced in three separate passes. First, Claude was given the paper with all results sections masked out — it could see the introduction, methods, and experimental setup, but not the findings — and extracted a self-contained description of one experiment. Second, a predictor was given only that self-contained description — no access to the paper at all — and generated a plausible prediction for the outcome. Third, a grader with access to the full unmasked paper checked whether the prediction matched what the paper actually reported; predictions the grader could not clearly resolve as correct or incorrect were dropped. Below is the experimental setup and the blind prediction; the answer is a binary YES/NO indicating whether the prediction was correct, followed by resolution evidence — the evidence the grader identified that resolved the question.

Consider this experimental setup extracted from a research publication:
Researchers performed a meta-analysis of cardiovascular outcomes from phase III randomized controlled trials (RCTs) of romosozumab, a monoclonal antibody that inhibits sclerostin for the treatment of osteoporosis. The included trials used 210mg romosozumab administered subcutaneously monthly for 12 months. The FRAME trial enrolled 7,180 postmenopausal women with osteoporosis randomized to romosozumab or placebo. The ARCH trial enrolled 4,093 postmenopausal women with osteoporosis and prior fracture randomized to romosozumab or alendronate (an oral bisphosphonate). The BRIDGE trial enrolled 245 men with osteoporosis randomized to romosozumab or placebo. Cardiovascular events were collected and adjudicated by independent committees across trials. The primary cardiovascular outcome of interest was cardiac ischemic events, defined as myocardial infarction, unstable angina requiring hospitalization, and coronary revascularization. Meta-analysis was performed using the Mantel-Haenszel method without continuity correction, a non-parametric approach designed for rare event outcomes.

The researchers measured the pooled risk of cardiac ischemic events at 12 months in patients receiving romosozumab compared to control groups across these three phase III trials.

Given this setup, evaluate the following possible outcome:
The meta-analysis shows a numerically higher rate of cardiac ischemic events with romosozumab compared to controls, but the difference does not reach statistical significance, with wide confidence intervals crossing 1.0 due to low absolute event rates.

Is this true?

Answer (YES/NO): NO